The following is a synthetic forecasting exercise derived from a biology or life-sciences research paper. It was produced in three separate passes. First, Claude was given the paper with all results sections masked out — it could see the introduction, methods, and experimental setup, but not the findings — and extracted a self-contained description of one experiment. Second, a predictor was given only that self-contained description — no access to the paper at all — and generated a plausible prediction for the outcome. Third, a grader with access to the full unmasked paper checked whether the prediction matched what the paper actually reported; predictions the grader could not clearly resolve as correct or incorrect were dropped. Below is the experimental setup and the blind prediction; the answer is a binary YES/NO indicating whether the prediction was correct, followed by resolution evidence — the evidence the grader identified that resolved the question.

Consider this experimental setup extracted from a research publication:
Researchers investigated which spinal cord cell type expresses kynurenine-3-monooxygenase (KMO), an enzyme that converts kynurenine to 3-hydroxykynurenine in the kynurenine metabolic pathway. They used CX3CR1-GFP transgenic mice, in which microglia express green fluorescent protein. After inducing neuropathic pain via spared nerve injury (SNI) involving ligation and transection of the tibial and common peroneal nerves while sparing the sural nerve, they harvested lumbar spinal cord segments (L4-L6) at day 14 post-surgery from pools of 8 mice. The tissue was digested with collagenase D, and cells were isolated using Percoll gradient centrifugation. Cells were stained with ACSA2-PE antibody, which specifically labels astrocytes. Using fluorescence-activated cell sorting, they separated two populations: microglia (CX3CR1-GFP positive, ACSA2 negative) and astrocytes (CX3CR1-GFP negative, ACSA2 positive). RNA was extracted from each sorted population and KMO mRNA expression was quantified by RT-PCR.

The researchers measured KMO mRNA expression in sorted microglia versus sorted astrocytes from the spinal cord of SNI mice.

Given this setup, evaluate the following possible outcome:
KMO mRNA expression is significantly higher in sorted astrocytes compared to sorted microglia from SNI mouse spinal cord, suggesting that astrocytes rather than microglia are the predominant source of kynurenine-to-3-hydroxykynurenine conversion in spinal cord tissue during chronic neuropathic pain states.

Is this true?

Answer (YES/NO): YES